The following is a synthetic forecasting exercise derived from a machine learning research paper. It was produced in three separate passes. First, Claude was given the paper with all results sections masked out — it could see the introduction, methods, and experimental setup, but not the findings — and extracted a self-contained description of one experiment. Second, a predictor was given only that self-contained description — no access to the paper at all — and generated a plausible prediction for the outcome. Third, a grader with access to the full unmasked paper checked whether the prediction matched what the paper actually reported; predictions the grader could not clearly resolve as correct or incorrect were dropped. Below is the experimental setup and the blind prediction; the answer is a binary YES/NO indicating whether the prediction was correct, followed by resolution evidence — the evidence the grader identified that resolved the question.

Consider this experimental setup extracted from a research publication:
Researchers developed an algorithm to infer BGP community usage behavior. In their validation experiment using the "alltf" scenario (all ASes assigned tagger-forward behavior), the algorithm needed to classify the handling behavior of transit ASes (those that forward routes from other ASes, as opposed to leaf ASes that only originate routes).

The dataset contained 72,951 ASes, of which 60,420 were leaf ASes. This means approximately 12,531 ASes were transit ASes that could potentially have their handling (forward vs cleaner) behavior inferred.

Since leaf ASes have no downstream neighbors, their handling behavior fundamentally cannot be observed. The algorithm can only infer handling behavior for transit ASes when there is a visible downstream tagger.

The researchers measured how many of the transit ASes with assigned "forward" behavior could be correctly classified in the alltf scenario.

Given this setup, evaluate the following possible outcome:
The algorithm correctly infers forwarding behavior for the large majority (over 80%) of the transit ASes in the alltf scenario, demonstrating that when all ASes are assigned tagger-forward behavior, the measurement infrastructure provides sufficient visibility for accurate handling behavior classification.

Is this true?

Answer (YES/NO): YES